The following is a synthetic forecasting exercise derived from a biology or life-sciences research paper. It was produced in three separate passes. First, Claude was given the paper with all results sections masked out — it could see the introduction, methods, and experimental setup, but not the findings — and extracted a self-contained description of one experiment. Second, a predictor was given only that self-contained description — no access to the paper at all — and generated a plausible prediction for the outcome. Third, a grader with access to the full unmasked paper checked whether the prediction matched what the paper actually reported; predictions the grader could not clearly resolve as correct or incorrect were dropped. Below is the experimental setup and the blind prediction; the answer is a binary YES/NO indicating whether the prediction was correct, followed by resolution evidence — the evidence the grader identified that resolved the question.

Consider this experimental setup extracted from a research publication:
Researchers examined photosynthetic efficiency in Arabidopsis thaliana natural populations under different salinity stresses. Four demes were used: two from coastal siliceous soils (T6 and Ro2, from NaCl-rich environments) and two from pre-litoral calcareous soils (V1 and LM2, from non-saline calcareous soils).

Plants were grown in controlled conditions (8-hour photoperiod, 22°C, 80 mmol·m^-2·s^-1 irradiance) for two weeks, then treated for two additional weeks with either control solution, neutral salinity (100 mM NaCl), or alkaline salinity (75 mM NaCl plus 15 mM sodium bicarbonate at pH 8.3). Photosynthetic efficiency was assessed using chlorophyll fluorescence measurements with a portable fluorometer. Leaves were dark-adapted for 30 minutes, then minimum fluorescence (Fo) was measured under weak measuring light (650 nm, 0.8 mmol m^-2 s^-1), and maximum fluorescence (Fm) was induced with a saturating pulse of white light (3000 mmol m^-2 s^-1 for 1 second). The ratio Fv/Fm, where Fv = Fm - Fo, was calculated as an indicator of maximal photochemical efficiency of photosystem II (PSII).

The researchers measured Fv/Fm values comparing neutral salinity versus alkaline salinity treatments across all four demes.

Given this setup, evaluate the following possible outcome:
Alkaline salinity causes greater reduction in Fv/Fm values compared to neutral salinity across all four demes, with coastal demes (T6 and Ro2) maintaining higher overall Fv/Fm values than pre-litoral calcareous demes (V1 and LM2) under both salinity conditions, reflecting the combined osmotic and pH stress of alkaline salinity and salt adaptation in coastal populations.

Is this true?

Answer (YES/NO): NO